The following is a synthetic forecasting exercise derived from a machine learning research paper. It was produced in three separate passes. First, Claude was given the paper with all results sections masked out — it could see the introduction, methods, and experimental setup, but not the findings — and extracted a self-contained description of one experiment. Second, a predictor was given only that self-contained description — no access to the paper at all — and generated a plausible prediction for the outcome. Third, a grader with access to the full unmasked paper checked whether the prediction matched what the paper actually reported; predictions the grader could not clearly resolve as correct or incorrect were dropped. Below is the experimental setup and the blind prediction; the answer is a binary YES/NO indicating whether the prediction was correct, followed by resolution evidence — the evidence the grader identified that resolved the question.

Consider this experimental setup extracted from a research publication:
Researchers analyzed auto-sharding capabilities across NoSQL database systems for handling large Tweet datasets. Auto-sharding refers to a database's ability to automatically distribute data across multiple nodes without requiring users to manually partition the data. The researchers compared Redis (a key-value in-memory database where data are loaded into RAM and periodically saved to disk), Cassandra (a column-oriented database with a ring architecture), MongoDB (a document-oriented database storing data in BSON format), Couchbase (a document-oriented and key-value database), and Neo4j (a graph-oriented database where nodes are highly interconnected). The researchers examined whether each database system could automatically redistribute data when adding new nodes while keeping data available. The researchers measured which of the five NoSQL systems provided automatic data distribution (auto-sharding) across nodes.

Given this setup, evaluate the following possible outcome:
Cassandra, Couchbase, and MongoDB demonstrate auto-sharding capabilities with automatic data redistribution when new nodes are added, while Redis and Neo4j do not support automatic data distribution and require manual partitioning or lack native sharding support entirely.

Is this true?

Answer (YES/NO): YES